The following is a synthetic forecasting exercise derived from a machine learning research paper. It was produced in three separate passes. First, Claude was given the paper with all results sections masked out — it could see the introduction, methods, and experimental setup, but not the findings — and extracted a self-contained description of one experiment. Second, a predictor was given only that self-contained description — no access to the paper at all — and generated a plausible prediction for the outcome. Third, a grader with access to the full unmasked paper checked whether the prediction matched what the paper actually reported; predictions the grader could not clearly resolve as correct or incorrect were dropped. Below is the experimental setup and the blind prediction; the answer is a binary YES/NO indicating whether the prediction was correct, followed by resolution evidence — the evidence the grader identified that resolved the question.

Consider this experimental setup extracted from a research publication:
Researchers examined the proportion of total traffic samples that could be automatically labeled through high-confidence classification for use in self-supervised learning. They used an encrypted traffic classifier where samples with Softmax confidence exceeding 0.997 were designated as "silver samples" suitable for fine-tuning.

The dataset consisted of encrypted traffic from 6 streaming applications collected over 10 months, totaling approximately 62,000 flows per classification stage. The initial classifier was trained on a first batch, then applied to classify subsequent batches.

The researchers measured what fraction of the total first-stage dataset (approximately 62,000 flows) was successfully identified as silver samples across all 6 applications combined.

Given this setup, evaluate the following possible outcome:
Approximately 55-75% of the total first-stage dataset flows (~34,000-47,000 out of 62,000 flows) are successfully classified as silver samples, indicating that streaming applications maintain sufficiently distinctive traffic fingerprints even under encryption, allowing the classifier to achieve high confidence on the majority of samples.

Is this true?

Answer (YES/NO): YES